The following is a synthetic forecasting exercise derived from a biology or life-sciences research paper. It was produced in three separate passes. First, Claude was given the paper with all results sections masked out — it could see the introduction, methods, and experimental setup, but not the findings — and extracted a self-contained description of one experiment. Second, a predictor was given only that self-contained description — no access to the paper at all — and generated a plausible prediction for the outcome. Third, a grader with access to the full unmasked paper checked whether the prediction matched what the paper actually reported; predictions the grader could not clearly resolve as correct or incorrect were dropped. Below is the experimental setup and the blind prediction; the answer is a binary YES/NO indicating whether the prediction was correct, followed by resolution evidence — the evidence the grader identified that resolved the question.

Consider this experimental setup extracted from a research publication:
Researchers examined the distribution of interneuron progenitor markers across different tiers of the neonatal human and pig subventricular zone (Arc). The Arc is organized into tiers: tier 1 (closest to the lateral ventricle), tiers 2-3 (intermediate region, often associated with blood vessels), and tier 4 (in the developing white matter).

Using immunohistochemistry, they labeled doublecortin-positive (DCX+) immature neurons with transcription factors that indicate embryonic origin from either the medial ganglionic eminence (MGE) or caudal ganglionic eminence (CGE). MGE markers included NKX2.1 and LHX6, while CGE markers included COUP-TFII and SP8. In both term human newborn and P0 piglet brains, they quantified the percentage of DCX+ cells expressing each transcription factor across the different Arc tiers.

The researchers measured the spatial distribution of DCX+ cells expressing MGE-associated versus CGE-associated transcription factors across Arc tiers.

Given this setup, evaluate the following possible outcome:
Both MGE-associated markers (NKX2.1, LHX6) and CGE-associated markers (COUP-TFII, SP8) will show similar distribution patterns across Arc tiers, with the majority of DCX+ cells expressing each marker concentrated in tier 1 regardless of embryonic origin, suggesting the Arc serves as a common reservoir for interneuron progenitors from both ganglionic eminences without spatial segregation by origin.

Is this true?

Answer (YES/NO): NO